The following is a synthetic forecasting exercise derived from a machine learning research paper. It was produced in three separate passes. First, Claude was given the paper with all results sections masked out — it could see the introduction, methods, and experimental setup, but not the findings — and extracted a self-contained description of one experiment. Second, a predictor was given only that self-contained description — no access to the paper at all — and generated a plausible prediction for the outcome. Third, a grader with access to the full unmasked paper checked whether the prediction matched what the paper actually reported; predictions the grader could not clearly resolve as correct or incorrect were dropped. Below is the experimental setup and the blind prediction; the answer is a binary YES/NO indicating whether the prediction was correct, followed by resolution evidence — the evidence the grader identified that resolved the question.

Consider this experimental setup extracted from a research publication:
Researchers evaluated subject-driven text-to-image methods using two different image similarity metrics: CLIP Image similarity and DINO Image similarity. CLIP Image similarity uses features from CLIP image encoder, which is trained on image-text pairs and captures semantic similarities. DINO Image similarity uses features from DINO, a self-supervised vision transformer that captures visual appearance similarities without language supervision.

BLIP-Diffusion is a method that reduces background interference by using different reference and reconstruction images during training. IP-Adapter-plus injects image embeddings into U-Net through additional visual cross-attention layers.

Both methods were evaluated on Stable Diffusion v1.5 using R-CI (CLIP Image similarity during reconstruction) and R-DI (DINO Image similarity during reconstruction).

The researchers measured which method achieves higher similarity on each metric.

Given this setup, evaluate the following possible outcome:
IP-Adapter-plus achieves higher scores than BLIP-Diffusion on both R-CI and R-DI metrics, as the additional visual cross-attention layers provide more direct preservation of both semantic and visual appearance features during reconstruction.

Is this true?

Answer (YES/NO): YES